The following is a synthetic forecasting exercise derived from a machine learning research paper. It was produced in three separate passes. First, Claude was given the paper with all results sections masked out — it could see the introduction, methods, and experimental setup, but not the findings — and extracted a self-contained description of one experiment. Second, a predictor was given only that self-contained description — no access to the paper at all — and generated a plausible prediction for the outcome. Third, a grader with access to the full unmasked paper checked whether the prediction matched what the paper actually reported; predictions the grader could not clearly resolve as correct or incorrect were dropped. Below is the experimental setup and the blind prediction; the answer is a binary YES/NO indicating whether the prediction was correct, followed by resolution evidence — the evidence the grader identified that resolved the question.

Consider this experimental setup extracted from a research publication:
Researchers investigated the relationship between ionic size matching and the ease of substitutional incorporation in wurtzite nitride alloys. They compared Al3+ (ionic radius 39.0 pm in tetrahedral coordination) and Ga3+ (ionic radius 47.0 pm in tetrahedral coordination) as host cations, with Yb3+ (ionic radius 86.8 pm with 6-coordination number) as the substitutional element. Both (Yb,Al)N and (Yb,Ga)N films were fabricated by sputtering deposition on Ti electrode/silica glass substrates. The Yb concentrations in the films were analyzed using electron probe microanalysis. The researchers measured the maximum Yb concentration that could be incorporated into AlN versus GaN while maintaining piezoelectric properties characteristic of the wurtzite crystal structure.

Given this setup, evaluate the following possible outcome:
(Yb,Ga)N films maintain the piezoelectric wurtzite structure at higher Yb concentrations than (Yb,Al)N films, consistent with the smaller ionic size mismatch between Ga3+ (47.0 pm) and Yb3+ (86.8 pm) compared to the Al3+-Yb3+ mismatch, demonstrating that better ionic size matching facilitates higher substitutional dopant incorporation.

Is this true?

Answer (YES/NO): YES